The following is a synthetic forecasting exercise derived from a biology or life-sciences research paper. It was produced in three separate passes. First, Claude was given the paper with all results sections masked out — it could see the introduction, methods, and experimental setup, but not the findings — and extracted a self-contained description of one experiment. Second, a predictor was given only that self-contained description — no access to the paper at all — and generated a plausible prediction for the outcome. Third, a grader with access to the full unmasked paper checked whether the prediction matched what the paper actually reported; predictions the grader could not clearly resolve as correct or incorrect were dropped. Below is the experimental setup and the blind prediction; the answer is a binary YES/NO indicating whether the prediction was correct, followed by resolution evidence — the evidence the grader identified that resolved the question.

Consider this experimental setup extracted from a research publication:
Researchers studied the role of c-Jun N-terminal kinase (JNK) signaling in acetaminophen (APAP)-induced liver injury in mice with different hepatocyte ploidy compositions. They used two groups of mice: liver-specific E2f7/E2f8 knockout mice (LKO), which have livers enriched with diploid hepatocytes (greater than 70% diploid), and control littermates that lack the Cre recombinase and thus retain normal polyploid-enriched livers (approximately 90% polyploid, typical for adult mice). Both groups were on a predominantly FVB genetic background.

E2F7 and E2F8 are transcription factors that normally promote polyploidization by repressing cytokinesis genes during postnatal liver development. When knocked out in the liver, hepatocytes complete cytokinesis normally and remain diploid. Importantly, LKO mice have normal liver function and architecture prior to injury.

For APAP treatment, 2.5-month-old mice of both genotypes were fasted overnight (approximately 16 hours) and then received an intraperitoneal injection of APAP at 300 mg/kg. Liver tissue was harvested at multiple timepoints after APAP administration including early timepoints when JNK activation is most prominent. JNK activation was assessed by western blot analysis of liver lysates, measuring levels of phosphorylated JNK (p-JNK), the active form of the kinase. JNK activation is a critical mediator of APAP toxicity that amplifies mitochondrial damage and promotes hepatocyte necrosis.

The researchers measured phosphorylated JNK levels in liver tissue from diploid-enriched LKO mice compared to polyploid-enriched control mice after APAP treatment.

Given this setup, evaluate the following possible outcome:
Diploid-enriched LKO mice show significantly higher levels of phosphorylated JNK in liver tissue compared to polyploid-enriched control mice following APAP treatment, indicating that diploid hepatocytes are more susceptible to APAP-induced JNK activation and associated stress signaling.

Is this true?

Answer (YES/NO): NO